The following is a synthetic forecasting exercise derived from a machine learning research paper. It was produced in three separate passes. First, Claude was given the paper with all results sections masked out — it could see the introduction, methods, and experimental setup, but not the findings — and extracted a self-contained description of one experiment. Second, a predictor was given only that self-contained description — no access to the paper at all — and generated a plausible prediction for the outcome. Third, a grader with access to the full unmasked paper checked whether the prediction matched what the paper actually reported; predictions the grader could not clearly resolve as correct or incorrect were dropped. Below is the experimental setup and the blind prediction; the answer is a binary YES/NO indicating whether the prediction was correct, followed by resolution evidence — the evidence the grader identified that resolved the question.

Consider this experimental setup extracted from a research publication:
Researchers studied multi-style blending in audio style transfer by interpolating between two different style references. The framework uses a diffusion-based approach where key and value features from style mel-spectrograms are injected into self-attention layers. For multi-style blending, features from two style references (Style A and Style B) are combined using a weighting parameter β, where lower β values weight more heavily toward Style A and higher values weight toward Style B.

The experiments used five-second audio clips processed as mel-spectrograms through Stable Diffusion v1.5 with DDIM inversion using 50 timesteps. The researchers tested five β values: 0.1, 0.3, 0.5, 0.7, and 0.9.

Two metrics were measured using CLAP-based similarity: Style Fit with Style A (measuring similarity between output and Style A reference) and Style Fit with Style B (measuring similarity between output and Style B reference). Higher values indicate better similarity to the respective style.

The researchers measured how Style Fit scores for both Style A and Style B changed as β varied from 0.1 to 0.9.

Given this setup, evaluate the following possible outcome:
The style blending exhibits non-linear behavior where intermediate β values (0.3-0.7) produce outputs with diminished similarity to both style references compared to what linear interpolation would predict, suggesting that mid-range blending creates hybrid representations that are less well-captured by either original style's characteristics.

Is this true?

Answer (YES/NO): NO